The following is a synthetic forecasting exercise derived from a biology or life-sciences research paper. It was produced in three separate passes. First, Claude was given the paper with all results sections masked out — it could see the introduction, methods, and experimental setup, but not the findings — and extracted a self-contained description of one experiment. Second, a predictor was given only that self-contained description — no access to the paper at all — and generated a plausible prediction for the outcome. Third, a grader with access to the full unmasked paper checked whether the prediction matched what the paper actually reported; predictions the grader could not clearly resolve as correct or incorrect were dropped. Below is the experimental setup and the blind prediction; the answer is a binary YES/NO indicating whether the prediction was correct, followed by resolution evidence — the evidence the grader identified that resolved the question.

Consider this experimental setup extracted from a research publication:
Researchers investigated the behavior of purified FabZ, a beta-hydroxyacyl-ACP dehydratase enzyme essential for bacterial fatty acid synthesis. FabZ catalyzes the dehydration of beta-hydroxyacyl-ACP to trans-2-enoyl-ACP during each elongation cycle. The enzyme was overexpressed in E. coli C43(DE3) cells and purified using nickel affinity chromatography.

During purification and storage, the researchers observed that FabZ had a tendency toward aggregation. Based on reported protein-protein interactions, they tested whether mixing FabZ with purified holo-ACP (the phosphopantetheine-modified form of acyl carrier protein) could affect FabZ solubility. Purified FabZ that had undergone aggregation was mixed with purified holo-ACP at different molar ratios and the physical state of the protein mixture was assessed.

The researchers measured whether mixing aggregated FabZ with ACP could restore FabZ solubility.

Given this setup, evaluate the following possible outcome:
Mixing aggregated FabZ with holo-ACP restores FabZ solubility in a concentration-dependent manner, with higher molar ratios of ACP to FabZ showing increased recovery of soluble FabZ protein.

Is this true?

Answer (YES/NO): NO